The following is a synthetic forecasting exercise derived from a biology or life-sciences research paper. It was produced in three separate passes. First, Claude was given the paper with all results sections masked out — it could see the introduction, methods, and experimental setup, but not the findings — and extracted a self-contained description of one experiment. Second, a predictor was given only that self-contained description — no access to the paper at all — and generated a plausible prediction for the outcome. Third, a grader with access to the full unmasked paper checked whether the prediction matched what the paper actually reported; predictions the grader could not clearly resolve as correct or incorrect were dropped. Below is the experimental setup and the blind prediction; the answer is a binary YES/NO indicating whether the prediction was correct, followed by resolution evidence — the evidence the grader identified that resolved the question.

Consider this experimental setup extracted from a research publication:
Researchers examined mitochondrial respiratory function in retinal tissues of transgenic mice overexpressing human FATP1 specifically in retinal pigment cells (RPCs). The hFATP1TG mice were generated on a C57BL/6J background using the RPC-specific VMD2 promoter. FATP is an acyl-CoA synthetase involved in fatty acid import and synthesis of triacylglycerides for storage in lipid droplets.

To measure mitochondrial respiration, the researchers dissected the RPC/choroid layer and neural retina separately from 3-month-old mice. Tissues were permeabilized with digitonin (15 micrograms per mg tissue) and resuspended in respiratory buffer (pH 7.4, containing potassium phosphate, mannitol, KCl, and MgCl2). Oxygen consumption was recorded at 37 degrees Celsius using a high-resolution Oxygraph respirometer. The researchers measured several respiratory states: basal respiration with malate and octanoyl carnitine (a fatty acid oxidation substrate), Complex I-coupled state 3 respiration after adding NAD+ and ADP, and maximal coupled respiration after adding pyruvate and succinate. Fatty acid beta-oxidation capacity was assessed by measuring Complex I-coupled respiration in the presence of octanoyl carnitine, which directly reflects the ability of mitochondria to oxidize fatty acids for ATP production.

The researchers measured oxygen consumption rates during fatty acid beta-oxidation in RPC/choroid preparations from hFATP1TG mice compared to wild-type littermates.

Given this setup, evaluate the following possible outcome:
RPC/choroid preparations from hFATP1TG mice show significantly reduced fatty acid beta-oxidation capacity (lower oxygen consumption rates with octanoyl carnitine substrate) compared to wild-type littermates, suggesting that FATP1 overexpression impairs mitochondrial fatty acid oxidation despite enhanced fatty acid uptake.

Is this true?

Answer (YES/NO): NO